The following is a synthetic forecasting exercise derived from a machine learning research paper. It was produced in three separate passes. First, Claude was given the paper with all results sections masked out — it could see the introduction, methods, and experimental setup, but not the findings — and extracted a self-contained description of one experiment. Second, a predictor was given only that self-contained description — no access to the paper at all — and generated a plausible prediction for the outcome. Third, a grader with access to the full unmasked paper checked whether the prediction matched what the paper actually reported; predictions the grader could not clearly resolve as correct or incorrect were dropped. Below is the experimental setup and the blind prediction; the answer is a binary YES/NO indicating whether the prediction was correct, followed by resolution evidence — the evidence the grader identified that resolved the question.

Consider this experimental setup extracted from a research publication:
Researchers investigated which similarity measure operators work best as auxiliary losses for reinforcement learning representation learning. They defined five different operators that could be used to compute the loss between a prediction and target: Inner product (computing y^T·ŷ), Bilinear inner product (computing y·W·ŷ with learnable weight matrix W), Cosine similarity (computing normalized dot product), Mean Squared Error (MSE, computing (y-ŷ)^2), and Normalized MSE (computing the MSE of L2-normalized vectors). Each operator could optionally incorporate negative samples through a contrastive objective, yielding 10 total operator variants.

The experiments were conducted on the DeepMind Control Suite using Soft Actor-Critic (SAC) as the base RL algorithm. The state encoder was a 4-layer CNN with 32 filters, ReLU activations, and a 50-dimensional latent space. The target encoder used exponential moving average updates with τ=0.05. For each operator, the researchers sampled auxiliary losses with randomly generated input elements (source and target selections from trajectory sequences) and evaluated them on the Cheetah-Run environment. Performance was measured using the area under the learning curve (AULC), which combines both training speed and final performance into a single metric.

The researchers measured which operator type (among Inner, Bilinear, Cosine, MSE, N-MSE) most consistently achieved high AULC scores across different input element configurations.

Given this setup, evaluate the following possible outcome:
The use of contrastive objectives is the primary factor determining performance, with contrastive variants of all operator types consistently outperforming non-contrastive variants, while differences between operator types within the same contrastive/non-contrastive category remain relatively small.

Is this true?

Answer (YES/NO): NO